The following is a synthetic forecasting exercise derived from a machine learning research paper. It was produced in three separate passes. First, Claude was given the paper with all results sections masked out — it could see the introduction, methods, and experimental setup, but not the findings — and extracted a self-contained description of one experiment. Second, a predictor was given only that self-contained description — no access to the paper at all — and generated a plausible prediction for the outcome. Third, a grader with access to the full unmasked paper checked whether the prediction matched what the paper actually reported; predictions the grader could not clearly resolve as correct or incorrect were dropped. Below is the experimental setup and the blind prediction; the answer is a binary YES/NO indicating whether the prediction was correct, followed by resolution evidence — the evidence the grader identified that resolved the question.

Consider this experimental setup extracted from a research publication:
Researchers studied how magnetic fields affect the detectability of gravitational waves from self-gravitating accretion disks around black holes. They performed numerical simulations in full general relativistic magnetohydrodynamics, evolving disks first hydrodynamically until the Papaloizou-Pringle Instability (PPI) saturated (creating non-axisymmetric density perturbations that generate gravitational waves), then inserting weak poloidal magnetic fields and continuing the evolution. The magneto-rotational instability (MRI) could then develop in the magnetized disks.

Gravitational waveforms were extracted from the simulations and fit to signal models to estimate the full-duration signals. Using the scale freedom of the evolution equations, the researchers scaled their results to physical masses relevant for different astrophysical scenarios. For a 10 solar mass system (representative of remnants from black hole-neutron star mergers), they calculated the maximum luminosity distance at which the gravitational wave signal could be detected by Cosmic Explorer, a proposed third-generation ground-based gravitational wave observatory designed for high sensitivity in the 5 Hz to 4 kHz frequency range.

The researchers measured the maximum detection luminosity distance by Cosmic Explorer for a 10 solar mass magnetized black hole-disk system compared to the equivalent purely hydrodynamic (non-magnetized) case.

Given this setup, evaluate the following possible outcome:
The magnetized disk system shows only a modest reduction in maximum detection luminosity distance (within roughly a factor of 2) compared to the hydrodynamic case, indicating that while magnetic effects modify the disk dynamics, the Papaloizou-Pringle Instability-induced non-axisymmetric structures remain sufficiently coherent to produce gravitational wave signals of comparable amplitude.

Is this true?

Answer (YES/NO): NO